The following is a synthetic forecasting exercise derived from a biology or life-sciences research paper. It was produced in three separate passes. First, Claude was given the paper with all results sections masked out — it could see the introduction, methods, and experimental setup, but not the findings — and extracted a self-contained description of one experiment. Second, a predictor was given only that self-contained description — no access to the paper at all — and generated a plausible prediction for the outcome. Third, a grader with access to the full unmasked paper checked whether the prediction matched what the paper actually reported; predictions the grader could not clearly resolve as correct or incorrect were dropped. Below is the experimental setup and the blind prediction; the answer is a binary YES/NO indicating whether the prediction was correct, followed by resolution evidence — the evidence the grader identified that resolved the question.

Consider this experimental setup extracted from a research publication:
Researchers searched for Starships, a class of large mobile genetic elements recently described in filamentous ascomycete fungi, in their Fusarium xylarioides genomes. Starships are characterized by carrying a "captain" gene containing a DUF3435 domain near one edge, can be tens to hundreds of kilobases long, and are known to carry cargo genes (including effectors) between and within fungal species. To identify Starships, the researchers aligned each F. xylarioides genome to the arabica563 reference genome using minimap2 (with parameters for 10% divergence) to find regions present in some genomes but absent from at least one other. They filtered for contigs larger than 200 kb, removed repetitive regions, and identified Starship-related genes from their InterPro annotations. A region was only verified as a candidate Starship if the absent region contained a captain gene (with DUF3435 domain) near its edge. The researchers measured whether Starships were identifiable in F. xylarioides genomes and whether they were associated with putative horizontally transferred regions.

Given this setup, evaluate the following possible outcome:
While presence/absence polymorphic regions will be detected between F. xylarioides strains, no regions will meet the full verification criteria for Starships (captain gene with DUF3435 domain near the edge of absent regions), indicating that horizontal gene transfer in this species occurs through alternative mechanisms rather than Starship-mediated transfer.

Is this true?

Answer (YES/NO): NO